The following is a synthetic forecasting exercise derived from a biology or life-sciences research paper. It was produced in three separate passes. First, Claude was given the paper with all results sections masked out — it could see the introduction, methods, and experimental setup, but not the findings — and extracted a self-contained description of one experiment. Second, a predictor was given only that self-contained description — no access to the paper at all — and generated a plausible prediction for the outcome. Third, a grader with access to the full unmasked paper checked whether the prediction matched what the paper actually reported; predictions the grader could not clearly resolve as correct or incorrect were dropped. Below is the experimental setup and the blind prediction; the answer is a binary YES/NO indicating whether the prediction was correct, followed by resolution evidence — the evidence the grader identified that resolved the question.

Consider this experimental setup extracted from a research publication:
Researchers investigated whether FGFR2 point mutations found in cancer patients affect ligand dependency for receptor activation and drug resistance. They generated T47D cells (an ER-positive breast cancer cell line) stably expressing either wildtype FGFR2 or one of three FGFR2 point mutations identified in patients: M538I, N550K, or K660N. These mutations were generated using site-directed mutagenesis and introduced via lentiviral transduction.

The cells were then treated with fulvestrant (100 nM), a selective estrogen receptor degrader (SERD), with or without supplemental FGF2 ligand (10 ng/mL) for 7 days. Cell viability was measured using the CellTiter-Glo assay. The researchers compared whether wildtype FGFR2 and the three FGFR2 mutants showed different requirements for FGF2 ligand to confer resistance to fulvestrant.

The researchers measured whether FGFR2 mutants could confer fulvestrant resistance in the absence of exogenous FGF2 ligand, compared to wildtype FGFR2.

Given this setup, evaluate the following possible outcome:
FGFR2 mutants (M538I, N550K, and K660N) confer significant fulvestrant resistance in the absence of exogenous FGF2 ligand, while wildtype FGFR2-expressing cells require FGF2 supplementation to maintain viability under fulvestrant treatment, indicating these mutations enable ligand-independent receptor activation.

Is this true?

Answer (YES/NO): NO